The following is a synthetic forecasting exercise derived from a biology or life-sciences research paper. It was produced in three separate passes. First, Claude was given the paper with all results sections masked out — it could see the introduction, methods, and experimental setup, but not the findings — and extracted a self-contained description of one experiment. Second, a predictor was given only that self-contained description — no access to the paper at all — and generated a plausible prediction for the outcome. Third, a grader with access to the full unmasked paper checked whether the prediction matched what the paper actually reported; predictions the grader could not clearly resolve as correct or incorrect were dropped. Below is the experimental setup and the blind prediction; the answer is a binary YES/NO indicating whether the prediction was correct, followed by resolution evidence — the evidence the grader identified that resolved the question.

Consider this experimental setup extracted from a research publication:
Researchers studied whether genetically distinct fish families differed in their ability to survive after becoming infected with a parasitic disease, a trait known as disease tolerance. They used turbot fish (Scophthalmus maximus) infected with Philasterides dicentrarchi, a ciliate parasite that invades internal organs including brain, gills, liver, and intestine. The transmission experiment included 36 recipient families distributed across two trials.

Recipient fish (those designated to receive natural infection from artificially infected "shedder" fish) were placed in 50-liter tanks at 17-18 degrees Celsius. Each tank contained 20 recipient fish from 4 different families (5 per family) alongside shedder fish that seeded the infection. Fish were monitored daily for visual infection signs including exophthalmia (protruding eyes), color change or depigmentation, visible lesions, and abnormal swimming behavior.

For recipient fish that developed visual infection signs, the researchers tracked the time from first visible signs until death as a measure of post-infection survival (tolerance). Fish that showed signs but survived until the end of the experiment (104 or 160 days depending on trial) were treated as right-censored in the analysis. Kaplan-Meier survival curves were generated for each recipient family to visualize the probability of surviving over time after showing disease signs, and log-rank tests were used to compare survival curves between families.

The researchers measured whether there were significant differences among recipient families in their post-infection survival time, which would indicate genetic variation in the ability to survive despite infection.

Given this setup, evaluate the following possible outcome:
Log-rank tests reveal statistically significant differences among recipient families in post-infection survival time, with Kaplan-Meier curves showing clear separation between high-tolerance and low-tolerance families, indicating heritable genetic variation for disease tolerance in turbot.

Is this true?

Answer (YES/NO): NO